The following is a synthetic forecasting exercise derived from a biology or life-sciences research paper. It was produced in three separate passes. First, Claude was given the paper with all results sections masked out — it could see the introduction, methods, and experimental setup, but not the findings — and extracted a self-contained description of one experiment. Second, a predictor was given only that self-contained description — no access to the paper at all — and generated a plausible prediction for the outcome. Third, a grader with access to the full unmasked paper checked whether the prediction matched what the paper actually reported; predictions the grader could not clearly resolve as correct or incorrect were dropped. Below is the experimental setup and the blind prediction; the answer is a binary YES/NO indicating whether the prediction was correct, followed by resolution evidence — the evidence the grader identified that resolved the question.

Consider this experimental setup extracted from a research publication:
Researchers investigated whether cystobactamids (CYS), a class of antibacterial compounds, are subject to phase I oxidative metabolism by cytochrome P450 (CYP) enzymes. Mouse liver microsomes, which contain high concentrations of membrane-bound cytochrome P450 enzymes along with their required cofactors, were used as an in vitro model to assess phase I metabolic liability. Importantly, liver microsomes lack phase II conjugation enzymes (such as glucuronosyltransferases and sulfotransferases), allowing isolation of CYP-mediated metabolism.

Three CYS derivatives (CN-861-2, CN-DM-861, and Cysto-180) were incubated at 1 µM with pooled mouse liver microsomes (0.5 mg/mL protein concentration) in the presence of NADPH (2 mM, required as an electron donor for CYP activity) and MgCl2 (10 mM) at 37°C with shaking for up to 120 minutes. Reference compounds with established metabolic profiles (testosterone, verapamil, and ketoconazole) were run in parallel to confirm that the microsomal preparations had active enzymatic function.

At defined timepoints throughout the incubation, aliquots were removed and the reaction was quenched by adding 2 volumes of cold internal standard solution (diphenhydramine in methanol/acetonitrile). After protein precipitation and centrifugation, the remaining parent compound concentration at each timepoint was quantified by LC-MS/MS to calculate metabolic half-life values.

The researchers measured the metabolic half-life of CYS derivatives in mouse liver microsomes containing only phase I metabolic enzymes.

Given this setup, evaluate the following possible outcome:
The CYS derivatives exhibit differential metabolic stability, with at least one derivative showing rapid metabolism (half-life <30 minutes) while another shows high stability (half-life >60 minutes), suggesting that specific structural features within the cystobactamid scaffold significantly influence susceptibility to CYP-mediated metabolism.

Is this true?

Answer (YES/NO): NO